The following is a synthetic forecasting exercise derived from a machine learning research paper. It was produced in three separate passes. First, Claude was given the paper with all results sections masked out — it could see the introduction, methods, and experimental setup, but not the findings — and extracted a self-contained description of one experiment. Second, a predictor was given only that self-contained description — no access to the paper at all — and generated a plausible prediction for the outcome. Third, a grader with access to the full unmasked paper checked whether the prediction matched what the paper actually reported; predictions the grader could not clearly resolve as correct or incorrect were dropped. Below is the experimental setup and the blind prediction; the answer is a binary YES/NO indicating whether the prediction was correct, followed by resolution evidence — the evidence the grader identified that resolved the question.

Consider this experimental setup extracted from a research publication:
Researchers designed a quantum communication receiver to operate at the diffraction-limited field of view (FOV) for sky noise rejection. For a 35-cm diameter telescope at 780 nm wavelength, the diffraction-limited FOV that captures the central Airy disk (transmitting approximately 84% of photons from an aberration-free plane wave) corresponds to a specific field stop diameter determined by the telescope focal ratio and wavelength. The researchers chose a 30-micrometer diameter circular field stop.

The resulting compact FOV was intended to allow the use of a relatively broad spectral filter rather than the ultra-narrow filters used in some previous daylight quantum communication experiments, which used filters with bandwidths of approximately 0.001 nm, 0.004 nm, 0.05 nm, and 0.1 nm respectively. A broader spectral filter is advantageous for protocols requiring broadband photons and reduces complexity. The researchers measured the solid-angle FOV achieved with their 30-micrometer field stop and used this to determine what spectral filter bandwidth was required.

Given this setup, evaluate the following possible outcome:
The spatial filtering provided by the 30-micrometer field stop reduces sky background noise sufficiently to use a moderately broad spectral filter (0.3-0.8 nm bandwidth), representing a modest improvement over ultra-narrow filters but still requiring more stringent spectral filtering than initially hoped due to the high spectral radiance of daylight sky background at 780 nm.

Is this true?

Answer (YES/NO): NO